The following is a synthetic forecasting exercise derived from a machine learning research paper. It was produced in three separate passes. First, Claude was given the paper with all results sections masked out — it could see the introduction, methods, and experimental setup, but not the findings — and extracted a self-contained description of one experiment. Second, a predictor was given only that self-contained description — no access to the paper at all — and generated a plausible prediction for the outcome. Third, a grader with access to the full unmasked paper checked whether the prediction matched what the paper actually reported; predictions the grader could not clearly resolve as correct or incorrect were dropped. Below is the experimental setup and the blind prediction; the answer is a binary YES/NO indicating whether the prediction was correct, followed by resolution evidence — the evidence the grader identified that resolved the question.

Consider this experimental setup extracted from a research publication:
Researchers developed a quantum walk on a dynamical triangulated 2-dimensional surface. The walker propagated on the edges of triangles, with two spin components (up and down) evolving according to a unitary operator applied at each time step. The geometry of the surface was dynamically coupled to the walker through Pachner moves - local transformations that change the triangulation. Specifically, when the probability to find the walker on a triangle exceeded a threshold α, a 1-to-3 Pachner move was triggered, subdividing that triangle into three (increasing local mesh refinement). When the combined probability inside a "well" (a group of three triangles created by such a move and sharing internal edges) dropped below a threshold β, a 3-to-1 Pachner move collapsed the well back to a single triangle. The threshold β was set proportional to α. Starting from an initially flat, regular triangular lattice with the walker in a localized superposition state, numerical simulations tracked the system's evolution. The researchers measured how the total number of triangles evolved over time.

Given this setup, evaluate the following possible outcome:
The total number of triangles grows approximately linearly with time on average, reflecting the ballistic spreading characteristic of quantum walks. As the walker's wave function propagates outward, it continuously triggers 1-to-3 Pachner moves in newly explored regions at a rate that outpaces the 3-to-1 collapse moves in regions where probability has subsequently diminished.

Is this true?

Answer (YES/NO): NO